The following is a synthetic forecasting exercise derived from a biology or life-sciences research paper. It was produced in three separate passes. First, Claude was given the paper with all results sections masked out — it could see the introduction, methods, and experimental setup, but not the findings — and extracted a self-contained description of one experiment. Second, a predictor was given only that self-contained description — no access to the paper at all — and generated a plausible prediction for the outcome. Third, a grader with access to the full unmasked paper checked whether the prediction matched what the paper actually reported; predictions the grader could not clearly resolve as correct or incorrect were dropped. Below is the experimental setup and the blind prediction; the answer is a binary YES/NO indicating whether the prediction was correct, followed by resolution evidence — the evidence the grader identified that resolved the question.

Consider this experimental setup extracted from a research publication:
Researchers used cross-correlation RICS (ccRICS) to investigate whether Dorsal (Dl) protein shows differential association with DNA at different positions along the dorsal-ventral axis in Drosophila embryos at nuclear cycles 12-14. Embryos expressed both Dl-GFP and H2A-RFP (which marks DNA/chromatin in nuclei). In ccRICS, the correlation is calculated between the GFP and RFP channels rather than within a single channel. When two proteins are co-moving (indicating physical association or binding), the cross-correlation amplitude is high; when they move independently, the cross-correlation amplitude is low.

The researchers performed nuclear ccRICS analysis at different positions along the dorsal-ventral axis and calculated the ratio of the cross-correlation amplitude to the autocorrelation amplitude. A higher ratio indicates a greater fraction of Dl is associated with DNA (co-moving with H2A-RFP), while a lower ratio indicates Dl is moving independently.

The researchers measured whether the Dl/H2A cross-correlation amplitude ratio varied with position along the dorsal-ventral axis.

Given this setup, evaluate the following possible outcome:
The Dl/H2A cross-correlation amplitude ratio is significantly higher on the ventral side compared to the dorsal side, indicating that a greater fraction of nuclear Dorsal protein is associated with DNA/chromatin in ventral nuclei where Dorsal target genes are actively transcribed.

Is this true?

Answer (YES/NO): YES